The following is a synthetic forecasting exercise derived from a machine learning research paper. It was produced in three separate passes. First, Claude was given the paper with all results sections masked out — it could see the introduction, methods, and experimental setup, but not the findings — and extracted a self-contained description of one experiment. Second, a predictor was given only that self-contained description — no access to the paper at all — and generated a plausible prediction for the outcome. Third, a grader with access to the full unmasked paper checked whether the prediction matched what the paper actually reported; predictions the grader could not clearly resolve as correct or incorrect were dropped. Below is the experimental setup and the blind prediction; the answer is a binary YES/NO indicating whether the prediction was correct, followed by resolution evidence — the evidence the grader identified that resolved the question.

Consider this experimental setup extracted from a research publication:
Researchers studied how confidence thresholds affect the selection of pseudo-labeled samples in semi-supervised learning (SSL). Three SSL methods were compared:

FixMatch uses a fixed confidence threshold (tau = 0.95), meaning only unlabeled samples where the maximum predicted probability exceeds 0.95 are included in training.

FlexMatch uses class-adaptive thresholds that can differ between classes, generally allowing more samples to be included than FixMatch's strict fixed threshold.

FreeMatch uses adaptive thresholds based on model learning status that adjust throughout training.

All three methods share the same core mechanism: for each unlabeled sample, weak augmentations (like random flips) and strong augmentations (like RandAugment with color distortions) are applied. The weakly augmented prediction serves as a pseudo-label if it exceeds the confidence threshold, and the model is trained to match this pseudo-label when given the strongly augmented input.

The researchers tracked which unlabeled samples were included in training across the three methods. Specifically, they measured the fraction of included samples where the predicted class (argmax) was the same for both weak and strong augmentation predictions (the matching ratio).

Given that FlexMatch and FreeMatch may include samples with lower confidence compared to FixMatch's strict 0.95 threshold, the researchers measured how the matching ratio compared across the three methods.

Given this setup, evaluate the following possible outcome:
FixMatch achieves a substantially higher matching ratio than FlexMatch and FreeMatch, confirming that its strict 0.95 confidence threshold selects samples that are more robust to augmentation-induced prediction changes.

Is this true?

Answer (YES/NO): NO